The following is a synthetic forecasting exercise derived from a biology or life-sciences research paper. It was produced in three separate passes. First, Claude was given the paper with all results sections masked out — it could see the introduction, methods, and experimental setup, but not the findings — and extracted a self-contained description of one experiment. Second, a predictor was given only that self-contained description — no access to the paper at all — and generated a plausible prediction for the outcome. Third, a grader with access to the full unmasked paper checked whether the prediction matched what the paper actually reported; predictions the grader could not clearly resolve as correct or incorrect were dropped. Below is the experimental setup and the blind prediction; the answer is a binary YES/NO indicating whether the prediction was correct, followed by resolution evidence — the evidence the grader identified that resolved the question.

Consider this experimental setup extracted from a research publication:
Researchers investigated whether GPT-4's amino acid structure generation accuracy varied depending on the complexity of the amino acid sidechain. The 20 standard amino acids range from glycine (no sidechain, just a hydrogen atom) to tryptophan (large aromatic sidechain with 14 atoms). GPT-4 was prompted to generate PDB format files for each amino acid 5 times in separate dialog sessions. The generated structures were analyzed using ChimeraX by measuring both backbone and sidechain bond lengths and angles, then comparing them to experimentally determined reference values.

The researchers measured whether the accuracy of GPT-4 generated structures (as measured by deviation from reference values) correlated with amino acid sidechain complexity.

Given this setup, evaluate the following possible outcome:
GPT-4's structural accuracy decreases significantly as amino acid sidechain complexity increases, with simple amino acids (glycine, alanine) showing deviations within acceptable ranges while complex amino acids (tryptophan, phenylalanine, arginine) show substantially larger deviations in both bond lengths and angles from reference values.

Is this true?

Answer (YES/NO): NO